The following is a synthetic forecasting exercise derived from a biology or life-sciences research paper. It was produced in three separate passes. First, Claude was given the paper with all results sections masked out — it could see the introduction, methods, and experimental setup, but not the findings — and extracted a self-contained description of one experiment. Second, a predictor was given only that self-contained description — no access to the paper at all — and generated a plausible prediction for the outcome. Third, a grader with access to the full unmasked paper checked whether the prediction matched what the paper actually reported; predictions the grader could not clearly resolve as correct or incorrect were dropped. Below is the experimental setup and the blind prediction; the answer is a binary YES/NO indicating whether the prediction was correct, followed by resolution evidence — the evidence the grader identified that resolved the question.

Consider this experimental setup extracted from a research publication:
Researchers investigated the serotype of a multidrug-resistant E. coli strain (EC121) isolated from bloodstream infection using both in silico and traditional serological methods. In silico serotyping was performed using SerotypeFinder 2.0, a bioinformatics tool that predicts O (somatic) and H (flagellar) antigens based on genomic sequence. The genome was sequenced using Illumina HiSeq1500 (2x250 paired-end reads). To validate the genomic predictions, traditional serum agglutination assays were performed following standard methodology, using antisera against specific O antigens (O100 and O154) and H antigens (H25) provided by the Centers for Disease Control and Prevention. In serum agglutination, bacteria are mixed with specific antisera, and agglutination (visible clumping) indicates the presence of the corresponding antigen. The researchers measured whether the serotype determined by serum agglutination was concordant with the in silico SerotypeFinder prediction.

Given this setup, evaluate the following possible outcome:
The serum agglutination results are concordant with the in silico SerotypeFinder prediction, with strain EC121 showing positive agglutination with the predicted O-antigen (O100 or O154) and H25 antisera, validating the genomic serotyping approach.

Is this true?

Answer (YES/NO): NO